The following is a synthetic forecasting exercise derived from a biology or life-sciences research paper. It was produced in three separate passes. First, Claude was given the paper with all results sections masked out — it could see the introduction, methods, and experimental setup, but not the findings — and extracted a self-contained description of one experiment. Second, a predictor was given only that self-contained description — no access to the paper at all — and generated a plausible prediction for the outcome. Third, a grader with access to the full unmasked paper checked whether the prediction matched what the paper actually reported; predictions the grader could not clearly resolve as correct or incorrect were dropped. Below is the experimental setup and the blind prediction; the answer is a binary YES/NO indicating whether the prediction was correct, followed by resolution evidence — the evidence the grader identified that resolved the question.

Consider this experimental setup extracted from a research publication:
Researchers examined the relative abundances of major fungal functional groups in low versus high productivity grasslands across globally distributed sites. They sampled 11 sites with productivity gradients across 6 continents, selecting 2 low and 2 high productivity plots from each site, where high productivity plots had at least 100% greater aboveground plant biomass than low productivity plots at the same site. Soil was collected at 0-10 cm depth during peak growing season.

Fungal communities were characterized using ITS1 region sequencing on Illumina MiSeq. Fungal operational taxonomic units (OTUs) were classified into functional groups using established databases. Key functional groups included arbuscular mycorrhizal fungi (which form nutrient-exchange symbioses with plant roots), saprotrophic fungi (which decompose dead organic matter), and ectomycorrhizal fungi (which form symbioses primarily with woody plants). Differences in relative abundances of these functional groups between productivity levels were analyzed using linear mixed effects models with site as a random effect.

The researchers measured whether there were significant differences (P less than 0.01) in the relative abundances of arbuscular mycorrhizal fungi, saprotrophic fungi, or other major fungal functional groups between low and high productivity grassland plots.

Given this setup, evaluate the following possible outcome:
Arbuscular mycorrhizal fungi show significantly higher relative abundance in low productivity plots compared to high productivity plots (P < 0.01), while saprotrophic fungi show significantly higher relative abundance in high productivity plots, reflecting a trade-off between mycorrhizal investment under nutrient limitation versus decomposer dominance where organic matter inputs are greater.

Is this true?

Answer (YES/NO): NO